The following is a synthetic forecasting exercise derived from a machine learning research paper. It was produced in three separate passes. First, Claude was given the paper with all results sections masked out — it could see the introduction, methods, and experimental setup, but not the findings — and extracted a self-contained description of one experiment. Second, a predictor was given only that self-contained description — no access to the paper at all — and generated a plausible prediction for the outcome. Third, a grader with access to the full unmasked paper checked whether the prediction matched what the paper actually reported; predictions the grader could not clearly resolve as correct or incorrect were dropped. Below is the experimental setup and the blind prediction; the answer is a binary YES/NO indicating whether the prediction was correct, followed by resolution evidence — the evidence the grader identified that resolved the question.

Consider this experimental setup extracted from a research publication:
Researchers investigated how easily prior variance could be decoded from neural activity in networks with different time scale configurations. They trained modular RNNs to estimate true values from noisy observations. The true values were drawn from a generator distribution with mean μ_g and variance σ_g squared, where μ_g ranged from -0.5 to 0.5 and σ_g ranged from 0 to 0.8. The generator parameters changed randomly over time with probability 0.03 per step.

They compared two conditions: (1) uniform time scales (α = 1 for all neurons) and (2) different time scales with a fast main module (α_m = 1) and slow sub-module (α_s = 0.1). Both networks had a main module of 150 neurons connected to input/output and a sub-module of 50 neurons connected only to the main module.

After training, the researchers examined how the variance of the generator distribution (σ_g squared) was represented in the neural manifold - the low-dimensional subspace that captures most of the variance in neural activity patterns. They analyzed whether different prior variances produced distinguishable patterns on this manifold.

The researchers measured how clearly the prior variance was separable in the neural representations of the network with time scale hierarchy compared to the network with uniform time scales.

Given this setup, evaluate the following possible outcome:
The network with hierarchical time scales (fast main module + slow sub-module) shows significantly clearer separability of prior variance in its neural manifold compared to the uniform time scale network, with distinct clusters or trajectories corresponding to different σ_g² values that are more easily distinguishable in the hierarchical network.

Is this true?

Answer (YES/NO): YES